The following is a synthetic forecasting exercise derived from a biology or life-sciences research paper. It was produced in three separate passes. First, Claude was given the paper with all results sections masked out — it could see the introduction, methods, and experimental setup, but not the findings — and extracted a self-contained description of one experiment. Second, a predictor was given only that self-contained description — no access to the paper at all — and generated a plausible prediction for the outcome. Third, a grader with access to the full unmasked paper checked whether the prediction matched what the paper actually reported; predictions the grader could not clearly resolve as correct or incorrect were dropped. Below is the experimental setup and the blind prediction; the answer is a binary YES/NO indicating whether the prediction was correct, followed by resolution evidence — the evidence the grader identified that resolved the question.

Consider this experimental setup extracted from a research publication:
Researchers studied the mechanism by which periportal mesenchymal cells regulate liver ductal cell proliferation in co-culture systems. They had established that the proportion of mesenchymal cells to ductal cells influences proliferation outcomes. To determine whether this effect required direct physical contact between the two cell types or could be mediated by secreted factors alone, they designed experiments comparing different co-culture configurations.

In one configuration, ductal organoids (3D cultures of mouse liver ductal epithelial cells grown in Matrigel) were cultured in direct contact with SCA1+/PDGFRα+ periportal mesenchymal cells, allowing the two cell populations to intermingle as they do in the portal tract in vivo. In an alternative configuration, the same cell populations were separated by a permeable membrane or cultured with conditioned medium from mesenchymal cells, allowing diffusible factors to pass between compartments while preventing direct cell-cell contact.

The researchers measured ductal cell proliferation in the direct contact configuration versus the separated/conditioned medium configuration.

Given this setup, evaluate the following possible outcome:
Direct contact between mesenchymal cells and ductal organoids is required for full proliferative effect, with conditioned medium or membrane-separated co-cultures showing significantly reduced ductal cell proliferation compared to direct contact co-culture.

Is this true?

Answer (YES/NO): NO